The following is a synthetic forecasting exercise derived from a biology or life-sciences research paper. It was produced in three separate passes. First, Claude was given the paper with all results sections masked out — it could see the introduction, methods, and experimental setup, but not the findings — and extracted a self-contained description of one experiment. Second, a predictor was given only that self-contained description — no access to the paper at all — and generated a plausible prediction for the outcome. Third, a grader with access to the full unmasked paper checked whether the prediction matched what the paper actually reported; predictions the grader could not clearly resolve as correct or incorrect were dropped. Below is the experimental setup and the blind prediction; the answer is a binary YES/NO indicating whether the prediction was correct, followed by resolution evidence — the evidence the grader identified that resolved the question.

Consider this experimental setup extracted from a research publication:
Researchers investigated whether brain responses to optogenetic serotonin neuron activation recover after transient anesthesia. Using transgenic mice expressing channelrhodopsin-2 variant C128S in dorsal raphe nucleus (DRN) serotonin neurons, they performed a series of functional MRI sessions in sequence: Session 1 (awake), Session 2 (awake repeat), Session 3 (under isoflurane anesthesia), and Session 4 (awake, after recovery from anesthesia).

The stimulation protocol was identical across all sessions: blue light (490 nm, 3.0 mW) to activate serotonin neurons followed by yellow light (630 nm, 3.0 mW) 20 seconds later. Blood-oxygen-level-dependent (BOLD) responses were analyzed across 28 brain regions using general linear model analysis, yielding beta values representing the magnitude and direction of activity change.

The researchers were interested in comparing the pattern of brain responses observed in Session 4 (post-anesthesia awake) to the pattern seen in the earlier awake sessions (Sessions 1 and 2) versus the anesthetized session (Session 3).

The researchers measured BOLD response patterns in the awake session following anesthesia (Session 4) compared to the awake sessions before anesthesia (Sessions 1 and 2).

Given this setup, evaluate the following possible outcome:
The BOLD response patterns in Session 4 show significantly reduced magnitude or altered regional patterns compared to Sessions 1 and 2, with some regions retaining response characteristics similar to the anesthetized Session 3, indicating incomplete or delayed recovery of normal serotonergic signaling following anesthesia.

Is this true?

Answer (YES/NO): NO